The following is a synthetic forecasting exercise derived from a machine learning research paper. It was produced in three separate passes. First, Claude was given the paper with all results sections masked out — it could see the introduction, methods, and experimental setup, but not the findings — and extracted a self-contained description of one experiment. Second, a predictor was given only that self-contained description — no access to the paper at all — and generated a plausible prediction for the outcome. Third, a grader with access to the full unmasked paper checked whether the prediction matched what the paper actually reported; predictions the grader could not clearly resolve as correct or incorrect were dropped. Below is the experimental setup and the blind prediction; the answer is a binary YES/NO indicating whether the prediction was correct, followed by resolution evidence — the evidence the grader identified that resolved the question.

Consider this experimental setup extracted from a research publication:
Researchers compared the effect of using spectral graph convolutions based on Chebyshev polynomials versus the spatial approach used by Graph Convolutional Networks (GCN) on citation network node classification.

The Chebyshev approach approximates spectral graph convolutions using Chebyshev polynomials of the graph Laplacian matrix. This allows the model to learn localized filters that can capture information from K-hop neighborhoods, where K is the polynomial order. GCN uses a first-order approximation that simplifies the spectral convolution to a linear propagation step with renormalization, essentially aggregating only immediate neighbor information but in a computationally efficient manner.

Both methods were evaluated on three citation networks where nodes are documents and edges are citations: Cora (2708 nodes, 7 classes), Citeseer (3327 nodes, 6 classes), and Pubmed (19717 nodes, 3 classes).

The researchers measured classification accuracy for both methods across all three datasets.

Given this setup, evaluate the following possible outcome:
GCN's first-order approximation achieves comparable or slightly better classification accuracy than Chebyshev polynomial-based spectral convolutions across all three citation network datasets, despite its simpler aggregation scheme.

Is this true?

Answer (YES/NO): YES